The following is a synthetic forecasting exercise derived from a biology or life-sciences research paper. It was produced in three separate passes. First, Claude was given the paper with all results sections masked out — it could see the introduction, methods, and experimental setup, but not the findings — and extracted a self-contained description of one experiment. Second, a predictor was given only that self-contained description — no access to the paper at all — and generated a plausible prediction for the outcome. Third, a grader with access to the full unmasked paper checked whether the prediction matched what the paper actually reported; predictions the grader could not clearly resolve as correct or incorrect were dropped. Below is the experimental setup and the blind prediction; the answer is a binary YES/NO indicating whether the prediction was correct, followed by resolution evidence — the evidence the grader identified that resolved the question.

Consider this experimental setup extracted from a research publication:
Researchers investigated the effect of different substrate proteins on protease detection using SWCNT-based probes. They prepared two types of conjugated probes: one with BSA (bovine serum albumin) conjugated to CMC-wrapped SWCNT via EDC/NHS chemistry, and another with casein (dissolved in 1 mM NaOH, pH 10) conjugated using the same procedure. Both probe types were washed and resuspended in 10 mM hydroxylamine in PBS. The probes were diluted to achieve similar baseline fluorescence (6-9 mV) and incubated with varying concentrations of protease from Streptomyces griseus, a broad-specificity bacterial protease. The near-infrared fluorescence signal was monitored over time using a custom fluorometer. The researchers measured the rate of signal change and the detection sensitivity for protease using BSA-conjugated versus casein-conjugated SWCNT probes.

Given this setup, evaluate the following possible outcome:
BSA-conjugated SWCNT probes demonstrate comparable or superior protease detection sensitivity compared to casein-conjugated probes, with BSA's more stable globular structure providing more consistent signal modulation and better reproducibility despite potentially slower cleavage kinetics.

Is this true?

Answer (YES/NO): NO